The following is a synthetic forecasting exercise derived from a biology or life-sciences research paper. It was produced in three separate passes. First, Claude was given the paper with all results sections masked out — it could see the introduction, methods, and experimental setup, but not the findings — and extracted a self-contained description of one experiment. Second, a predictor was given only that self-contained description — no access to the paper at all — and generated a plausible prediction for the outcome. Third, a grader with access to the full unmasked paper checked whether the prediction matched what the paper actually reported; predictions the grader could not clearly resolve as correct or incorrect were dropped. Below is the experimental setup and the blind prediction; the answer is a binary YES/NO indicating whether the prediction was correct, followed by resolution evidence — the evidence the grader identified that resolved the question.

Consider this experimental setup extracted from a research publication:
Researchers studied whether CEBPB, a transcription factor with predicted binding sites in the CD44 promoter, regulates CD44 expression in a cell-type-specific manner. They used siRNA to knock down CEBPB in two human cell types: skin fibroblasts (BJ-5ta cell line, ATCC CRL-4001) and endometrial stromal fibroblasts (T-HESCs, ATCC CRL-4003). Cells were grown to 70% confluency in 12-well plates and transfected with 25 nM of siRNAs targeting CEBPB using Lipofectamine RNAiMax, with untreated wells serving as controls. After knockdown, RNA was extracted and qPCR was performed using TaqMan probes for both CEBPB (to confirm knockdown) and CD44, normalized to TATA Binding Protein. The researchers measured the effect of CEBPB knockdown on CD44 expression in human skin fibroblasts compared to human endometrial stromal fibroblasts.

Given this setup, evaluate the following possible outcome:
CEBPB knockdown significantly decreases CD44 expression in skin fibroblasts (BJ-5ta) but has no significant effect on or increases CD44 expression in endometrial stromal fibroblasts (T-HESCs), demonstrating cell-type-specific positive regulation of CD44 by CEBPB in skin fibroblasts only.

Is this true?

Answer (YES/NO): YES